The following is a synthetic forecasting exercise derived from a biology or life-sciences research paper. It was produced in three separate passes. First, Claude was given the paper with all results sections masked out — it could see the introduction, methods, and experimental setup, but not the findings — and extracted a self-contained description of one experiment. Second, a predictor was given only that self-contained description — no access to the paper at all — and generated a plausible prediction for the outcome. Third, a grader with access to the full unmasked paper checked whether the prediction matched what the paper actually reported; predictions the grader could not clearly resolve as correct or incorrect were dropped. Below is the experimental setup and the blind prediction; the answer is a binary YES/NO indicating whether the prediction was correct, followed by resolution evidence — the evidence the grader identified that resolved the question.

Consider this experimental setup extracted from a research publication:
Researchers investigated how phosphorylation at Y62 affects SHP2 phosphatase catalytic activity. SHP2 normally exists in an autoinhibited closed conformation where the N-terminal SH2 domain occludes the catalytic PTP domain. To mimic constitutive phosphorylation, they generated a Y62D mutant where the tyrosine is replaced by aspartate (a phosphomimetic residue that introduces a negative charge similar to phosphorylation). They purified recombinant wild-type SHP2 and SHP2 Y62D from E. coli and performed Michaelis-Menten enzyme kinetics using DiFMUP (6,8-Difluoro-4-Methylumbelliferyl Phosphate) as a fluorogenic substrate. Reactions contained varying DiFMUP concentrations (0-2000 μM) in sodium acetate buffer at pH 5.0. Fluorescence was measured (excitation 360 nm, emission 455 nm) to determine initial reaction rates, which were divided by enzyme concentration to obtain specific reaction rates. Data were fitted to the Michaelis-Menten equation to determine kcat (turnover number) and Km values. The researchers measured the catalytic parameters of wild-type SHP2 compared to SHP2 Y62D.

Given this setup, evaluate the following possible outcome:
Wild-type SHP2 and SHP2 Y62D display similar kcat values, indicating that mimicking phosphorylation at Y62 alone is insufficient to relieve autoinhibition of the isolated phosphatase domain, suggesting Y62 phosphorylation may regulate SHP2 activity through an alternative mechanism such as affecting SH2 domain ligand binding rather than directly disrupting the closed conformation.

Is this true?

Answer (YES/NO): NO